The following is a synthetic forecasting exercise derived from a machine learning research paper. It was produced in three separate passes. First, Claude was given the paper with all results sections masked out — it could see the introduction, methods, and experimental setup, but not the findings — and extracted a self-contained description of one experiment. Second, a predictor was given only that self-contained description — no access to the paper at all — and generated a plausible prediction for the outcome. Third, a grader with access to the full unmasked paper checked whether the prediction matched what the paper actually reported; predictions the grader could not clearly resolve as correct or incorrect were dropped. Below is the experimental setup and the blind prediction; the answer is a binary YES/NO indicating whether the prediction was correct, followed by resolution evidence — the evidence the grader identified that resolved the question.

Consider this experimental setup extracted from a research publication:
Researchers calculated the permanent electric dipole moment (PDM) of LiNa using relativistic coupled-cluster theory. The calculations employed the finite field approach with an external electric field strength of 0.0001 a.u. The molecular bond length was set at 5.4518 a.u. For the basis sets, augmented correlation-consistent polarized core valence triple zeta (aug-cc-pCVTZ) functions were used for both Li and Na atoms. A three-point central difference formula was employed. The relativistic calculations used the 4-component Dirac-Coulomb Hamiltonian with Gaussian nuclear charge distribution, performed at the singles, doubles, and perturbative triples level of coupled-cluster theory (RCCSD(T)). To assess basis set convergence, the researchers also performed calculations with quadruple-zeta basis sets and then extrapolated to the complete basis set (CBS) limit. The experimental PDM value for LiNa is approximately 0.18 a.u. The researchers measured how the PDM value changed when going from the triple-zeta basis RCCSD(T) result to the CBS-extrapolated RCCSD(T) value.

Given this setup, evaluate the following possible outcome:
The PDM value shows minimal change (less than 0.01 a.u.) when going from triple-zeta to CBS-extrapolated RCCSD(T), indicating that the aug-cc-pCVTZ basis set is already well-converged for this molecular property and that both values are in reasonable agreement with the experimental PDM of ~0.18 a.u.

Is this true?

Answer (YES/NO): NO